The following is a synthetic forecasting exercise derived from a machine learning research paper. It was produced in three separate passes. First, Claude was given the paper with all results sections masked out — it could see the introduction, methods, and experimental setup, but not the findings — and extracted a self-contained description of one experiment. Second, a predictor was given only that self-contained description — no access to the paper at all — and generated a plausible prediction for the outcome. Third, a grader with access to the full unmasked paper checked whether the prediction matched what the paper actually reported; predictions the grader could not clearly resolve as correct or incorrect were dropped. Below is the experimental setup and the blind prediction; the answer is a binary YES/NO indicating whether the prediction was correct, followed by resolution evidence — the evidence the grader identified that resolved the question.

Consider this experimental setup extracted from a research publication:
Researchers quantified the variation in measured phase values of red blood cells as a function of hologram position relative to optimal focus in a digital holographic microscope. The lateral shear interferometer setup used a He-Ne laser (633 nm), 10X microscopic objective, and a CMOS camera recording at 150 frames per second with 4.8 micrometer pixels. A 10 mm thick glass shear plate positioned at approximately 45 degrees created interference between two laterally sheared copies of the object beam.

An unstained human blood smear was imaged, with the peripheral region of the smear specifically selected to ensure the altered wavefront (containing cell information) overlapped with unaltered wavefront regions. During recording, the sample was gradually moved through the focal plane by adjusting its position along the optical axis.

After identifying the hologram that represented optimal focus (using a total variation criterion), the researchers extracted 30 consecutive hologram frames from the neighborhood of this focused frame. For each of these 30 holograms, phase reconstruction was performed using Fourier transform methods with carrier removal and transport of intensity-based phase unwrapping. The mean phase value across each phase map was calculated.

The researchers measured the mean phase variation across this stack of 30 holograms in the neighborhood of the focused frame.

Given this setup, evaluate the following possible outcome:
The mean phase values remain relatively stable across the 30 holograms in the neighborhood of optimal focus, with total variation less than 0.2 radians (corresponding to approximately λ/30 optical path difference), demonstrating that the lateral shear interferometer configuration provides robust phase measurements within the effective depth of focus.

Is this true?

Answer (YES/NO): NO